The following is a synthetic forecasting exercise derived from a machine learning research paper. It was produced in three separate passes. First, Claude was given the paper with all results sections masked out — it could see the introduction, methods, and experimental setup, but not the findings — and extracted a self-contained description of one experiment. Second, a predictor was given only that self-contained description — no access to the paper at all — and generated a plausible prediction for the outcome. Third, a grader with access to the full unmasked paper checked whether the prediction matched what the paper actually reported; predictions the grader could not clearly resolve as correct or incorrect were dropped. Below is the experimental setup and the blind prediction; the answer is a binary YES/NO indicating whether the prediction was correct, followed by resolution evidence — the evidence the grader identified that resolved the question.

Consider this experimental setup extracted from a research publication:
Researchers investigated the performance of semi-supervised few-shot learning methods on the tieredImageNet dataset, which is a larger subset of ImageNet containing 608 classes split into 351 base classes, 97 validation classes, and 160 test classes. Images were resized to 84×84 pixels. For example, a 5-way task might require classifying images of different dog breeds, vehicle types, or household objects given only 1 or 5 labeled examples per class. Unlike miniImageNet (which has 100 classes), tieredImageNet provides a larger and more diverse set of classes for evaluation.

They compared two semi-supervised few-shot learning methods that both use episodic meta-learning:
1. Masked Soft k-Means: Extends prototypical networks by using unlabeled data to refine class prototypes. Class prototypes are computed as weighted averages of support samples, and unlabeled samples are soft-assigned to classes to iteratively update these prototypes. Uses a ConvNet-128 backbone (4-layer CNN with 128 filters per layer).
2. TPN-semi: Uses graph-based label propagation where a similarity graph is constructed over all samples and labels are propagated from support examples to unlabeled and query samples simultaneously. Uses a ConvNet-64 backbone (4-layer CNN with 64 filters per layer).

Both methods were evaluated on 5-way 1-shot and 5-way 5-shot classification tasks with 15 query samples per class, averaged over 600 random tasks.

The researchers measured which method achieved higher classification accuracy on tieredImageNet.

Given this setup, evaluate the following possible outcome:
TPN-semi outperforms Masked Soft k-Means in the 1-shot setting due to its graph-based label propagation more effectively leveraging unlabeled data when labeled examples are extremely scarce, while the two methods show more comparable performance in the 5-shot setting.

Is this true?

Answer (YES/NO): YES